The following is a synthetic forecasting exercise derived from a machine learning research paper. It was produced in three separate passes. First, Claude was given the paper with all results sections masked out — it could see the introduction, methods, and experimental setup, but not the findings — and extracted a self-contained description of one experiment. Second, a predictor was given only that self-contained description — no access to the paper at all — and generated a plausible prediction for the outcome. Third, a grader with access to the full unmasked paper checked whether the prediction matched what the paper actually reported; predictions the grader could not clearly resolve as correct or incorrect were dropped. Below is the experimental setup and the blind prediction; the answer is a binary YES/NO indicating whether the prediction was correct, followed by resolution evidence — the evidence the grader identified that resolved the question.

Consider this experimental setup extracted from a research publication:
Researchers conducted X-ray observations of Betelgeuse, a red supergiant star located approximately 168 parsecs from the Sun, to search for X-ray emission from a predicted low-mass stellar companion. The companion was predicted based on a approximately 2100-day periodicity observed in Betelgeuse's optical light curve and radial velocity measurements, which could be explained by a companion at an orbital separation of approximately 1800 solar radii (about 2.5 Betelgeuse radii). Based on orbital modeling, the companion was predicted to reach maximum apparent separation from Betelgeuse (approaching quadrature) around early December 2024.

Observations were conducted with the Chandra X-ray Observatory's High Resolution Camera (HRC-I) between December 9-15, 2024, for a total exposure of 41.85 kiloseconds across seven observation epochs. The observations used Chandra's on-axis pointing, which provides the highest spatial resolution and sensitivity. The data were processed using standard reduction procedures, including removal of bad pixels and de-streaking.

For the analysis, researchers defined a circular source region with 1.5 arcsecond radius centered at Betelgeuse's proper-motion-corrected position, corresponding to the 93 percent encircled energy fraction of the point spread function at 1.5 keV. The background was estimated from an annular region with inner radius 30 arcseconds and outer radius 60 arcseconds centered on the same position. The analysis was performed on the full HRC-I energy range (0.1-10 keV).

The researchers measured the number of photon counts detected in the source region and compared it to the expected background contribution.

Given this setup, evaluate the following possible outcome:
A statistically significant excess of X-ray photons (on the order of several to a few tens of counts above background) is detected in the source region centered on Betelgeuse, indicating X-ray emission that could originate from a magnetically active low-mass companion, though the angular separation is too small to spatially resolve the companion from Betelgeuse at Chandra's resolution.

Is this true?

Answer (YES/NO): NO